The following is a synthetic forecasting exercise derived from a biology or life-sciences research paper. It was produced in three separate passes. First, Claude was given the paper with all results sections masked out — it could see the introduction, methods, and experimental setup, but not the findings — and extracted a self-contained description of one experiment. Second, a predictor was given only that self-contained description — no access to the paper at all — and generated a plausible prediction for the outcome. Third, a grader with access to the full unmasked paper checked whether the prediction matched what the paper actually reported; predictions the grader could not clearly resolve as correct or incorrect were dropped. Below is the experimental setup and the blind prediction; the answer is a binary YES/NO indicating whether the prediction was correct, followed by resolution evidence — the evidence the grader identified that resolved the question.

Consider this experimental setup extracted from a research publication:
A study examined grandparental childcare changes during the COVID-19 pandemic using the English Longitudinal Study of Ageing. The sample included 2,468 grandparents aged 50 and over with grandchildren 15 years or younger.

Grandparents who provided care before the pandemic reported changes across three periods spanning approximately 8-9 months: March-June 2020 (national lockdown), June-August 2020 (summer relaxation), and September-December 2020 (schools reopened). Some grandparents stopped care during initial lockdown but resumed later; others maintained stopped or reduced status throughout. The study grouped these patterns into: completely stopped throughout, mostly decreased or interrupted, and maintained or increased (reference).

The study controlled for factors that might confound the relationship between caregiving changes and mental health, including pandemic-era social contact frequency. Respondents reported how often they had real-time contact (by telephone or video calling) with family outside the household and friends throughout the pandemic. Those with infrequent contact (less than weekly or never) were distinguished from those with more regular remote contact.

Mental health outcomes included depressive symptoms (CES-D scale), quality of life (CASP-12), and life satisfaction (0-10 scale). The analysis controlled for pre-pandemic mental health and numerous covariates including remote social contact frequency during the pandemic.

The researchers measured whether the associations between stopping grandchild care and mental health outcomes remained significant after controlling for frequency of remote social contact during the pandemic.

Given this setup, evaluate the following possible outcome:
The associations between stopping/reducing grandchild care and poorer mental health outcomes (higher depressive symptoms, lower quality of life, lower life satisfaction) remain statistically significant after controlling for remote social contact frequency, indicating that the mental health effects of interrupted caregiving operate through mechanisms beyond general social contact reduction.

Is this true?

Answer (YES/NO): YES